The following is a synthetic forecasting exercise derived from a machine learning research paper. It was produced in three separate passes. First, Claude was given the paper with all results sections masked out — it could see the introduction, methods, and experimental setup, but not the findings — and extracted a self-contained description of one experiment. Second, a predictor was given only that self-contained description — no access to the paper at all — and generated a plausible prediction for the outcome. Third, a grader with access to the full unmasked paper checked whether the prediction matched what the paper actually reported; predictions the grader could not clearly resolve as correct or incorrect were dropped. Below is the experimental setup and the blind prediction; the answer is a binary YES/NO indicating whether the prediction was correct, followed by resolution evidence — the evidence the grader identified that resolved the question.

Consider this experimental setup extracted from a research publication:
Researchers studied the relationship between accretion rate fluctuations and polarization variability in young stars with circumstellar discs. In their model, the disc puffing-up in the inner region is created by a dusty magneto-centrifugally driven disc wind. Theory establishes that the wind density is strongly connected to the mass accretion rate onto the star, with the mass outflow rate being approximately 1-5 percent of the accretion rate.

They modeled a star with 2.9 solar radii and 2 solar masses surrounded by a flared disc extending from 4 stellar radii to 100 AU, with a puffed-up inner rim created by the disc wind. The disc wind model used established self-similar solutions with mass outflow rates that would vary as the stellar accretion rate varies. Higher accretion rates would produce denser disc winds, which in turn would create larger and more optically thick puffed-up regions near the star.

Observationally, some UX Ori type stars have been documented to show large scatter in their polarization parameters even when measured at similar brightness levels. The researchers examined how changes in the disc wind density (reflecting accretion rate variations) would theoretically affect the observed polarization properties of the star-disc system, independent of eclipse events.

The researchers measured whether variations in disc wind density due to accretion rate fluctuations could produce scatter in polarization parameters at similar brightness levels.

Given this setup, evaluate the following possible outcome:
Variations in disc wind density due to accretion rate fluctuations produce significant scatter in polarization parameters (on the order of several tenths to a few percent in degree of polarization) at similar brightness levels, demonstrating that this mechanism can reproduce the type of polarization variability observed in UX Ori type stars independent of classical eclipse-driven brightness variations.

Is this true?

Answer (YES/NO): NO